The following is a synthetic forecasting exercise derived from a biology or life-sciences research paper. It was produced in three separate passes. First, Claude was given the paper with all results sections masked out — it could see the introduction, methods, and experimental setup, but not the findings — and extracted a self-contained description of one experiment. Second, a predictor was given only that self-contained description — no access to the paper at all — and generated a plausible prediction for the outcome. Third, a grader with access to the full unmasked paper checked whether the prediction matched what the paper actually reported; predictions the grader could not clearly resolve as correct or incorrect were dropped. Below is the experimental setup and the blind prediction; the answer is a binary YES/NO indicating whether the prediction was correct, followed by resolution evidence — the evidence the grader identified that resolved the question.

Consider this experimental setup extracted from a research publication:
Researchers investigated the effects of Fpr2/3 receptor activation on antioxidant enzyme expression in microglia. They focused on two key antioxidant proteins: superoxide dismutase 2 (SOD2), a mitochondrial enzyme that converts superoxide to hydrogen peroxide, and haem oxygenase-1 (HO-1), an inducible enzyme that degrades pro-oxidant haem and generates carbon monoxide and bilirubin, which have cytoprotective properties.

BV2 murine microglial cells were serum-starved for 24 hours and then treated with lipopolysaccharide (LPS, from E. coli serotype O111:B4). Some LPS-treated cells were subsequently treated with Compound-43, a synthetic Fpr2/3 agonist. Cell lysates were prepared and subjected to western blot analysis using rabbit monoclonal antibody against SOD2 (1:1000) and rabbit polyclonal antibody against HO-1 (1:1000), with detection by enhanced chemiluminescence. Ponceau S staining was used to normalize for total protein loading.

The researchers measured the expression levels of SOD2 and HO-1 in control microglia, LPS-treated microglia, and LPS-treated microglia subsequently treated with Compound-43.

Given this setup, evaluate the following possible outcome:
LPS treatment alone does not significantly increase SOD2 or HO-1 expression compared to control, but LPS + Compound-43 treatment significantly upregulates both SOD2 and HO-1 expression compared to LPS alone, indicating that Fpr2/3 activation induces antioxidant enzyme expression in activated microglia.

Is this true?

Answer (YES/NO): NO